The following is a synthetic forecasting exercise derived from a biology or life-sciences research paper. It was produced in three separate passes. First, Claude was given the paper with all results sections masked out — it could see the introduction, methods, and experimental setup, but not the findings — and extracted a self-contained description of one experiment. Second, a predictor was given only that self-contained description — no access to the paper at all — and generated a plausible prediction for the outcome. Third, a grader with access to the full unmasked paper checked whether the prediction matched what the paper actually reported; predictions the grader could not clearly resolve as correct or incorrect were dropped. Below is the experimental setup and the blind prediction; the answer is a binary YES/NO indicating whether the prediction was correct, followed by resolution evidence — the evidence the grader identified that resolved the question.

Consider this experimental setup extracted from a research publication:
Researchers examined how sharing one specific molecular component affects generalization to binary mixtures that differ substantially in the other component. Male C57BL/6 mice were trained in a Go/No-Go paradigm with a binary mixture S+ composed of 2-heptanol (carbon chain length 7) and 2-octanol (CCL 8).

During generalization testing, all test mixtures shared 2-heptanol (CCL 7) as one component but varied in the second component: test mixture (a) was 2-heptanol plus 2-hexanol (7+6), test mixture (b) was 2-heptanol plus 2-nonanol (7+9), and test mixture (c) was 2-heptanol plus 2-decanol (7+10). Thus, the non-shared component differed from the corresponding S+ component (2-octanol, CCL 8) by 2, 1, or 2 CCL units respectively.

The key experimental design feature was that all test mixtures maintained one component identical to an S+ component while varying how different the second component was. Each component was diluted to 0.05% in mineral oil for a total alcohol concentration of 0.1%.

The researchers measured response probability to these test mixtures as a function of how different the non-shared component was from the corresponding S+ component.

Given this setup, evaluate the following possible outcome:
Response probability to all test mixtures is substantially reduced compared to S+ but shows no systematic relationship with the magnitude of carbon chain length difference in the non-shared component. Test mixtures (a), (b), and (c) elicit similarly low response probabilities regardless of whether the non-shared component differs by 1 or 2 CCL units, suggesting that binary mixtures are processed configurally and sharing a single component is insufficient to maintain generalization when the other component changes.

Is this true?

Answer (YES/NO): NO